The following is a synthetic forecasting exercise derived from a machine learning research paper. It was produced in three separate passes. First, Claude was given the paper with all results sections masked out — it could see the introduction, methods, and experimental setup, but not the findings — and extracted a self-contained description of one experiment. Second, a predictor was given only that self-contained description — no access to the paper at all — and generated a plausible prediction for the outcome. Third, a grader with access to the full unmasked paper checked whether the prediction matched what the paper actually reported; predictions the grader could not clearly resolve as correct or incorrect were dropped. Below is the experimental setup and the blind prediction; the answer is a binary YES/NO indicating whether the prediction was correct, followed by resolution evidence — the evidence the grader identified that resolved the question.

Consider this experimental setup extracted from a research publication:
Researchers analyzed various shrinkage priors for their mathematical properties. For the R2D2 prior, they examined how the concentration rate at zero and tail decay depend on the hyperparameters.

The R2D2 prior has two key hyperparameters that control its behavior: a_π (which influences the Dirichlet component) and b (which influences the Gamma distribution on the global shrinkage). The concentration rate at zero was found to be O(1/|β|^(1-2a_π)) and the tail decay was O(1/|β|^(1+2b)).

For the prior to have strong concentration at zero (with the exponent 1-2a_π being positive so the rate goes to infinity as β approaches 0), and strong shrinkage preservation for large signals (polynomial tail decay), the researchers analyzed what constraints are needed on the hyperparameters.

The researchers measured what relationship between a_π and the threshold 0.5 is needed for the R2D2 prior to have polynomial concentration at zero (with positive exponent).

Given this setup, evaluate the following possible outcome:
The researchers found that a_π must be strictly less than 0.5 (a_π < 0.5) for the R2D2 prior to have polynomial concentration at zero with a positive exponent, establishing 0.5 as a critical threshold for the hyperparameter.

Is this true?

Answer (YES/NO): YES